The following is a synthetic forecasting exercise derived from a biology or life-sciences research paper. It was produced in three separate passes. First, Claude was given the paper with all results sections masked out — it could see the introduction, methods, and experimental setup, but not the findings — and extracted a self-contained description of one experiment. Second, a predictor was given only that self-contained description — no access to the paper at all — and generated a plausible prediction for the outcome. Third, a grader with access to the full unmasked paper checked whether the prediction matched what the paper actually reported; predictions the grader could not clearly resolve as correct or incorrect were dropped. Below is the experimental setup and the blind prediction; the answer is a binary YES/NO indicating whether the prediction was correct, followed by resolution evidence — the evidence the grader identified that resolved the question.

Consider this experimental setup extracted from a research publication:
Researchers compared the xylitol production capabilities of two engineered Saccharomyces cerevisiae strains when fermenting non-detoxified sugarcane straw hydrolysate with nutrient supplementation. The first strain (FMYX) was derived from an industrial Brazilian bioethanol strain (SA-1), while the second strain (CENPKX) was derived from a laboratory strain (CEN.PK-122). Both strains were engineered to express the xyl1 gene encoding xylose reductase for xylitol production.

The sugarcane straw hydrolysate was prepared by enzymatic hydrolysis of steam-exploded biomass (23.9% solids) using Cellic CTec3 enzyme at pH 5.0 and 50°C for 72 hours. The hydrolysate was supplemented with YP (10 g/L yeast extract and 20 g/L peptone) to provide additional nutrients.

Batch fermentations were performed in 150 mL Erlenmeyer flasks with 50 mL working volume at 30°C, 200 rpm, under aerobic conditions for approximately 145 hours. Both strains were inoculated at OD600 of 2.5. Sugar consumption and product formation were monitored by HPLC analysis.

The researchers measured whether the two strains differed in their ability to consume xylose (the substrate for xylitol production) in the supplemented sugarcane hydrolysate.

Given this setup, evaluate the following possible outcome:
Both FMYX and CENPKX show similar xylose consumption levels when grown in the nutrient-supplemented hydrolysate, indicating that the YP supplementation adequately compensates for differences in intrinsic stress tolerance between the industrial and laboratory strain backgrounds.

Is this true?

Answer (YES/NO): NO